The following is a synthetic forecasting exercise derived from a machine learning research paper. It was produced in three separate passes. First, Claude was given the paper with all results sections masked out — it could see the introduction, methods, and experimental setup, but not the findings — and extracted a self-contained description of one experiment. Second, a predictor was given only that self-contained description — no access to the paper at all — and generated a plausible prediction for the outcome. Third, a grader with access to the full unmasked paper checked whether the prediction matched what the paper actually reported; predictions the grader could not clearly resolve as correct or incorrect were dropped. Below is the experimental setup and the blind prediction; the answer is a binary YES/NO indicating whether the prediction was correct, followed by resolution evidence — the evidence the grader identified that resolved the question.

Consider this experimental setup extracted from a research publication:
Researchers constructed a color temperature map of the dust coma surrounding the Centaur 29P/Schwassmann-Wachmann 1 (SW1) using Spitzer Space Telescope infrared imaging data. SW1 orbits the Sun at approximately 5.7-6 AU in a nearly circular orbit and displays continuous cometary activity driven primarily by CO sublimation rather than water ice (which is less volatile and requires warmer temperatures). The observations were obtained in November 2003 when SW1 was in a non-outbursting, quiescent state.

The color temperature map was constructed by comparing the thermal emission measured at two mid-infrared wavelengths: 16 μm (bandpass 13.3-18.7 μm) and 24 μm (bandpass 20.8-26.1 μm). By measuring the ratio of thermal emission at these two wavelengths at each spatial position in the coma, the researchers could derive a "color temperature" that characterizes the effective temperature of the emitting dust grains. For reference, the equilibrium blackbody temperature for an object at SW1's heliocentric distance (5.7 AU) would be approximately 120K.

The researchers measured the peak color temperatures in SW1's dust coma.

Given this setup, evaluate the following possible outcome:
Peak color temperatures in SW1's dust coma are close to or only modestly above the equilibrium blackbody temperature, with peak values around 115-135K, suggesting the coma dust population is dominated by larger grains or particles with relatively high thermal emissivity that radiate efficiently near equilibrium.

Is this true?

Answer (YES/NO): NO